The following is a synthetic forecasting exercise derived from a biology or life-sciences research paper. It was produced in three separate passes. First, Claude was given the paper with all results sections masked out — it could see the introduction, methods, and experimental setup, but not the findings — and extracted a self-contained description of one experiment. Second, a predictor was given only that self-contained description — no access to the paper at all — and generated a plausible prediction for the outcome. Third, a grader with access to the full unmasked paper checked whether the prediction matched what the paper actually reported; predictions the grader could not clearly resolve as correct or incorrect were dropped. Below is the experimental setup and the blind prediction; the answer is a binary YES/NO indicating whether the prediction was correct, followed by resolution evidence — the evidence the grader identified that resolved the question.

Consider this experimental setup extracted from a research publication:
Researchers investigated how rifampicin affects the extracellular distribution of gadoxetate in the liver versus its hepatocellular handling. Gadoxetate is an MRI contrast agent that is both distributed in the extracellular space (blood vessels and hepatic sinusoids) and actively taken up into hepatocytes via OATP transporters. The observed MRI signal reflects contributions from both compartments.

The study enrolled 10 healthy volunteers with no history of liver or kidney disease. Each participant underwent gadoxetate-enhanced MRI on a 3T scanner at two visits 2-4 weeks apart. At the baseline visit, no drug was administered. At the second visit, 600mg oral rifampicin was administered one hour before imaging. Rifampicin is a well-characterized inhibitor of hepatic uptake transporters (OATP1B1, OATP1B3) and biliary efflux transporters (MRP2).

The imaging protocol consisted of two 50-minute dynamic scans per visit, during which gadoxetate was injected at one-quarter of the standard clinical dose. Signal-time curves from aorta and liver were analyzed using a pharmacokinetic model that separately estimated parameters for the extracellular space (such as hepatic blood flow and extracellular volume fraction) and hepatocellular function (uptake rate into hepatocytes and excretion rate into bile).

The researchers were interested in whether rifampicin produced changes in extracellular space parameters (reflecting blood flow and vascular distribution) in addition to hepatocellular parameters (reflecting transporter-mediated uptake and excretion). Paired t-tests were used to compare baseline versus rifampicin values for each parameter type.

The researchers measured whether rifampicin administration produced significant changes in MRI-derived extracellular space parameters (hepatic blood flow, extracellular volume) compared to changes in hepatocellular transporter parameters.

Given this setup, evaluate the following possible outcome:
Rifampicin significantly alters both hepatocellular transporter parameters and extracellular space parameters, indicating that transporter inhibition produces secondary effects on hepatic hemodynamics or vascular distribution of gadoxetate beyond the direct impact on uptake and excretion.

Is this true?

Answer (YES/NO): NO